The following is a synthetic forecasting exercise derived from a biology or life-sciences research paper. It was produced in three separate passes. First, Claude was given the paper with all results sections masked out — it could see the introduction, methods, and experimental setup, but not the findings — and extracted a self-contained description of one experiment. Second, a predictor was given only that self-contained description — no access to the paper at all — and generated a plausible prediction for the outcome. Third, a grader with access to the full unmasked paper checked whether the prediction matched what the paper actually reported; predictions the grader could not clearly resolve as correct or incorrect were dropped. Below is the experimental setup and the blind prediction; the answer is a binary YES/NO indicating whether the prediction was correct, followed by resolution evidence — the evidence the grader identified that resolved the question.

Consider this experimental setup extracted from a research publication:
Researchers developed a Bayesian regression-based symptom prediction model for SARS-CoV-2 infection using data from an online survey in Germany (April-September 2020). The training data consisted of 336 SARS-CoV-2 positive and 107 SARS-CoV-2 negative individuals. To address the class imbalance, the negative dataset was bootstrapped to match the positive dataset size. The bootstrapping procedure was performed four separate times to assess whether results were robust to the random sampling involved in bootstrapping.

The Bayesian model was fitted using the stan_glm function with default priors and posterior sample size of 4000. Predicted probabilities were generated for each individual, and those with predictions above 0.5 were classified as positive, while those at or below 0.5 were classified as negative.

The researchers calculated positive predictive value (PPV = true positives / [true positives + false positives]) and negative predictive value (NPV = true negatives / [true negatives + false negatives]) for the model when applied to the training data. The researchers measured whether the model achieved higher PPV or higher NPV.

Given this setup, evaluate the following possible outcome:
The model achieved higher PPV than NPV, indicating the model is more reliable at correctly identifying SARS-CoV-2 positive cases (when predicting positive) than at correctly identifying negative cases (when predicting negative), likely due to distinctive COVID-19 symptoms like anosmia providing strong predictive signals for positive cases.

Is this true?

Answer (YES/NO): YES